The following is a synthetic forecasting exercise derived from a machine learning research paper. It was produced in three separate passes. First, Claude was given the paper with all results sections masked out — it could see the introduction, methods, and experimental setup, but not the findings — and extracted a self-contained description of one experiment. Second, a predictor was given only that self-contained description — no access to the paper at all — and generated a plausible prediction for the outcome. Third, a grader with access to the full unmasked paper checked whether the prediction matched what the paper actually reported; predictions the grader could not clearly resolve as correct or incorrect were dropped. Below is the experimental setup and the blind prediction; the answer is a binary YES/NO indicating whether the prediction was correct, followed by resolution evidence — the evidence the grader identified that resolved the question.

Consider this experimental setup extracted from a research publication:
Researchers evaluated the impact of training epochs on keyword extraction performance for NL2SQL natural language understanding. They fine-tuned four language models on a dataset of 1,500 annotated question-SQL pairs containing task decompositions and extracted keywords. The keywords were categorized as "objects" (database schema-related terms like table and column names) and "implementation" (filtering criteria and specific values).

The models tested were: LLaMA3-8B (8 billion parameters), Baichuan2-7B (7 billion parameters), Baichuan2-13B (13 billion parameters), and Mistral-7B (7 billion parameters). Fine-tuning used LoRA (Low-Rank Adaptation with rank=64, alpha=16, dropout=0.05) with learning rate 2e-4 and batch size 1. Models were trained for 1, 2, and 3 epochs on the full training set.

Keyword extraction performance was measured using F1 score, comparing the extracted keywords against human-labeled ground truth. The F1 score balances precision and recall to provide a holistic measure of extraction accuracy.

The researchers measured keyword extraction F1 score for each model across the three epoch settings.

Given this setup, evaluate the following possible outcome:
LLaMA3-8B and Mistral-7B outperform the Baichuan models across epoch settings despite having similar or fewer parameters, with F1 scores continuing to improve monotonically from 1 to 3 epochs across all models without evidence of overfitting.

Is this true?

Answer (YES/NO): YES